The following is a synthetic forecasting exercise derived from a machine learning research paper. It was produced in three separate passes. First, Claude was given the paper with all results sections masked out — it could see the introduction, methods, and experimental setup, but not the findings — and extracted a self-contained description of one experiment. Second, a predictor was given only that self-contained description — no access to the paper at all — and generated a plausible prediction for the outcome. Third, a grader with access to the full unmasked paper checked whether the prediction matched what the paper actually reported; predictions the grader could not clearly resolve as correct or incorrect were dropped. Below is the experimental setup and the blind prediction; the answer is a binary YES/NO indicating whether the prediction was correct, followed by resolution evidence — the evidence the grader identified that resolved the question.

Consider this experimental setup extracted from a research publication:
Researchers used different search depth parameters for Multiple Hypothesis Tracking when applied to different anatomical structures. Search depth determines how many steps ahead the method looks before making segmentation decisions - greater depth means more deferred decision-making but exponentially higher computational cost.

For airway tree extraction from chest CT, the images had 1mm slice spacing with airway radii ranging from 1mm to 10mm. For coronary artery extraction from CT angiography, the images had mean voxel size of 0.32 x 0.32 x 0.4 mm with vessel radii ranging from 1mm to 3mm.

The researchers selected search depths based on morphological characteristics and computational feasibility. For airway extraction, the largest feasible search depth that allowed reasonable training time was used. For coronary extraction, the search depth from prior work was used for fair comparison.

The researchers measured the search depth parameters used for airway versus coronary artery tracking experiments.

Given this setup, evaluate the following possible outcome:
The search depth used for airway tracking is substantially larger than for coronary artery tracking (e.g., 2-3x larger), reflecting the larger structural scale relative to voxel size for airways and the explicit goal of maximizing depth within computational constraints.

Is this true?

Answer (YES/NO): NO